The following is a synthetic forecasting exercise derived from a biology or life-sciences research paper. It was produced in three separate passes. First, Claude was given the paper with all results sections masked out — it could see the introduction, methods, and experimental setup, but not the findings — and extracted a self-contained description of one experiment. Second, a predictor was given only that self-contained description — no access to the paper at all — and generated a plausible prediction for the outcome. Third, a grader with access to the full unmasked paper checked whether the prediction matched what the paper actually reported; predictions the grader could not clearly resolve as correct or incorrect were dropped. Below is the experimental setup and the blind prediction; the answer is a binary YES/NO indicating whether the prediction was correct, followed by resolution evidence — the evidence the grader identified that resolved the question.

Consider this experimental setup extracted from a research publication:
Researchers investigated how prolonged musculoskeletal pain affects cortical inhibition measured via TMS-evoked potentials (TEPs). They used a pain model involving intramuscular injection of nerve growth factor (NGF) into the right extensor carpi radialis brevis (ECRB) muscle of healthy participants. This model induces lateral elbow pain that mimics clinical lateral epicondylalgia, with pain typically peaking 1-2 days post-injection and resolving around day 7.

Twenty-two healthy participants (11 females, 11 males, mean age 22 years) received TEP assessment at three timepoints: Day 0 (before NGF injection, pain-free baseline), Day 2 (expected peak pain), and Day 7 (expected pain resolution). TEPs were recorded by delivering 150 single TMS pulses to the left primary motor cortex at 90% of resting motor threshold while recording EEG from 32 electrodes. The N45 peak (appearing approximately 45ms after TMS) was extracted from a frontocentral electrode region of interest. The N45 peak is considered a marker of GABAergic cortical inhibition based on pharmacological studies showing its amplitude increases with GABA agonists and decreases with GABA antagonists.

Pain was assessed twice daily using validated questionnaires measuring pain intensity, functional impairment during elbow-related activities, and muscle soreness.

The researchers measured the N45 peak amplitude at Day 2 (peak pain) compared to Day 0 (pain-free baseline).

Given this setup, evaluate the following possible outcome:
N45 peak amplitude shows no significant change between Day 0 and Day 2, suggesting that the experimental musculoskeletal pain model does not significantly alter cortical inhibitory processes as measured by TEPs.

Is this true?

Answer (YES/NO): YES